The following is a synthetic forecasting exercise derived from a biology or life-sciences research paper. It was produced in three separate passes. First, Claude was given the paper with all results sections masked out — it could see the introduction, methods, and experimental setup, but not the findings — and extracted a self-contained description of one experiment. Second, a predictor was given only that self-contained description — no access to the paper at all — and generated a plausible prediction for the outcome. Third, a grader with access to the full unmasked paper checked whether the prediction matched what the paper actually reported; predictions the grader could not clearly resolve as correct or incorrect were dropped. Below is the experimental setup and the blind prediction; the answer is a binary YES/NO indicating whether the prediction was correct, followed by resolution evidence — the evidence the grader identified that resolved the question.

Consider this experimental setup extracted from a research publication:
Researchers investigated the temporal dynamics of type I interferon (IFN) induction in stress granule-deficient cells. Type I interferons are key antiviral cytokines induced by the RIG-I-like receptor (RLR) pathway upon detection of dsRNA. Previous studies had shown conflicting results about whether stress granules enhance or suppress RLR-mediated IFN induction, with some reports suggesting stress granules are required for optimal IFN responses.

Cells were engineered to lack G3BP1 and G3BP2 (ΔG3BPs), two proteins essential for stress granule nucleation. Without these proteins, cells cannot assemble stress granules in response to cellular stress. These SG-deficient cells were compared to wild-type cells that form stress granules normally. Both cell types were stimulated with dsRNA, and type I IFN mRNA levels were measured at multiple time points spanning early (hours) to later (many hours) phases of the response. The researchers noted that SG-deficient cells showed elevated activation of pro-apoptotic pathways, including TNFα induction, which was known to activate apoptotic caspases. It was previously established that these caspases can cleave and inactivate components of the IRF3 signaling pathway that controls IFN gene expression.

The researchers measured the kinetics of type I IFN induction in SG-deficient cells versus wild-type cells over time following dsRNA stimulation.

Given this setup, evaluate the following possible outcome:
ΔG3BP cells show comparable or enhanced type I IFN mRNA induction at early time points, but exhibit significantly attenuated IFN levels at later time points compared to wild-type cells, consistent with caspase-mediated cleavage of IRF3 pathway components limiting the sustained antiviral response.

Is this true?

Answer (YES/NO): NO